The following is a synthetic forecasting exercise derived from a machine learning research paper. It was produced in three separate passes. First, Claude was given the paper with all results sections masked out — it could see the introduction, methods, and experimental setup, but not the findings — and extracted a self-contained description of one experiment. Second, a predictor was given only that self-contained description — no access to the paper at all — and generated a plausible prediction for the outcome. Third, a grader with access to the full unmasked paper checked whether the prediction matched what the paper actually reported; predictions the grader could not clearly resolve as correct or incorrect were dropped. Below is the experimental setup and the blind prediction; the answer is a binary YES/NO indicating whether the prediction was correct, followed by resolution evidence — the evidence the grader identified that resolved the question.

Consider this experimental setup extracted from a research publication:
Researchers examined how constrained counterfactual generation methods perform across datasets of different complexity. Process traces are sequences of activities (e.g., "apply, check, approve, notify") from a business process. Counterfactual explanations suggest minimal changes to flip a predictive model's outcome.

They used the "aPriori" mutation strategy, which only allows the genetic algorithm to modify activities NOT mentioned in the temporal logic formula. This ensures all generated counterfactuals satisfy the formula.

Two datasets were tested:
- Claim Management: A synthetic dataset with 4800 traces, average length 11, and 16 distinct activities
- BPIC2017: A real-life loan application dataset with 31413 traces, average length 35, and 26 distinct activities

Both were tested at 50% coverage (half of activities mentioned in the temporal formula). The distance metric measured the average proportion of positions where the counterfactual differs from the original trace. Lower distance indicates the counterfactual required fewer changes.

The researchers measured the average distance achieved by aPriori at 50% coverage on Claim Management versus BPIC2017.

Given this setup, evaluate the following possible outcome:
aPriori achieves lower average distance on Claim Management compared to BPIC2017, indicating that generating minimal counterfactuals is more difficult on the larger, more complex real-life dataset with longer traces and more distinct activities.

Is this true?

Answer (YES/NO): NO